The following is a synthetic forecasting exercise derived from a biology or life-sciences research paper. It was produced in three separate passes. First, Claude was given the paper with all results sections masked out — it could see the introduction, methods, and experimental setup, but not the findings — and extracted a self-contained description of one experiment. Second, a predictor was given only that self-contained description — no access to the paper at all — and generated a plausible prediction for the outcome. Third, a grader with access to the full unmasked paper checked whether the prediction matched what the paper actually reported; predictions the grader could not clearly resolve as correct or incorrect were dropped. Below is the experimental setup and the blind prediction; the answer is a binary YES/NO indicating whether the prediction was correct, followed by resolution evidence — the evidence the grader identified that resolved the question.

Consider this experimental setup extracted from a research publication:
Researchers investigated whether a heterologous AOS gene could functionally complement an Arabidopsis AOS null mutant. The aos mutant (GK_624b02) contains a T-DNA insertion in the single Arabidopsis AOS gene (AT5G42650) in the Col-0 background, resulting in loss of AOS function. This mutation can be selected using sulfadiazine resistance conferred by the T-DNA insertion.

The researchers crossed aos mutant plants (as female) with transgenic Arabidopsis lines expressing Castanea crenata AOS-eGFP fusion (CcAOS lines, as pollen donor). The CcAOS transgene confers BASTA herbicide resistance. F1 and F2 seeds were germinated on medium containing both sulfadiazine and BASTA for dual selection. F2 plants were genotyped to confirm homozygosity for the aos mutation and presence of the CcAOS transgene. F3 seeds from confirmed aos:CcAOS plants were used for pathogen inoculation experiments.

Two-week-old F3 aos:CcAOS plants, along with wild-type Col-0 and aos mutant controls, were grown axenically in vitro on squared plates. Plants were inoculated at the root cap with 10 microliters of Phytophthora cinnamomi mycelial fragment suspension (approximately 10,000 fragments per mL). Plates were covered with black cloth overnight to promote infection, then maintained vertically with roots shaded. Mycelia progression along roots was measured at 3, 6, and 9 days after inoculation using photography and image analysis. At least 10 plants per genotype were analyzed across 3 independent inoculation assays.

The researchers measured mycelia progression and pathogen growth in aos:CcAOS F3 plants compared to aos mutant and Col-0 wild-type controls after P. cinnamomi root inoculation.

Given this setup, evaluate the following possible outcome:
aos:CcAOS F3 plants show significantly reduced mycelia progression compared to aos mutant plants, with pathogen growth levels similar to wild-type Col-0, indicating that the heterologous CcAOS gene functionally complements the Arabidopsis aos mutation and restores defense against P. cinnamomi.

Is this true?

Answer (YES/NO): NO